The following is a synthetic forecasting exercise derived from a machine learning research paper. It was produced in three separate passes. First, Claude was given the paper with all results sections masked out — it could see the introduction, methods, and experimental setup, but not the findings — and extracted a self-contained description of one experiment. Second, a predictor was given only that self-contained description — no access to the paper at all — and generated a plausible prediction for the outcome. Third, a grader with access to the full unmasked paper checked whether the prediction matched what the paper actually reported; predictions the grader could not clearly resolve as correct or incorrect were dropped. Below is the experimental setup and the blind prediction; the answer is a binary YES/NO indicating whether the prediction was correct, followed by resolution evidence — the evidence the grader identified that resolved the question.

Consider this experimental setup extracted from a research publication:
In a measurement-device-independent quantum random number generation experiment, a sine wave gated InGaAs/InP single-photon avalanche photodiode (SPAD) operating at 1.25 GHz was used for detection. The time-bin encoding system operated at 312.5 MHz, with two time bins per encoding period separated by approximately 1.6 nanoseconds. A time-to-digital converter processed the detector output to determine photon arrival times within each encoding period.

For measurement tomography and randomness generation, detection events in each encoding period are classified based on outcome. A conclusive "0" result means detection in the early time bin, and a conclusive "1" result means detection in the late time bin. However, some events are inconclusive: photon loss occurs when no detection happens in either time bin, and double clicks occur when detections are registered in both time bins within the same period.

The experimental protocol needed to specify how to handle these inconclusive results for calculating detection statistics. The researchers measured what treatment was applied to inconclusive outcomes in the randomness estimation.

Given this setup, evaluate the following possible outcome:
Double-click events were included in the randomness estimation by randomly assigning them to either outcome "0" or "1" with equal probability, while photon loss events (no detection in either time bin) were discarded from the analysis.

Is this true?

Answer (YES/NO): NO